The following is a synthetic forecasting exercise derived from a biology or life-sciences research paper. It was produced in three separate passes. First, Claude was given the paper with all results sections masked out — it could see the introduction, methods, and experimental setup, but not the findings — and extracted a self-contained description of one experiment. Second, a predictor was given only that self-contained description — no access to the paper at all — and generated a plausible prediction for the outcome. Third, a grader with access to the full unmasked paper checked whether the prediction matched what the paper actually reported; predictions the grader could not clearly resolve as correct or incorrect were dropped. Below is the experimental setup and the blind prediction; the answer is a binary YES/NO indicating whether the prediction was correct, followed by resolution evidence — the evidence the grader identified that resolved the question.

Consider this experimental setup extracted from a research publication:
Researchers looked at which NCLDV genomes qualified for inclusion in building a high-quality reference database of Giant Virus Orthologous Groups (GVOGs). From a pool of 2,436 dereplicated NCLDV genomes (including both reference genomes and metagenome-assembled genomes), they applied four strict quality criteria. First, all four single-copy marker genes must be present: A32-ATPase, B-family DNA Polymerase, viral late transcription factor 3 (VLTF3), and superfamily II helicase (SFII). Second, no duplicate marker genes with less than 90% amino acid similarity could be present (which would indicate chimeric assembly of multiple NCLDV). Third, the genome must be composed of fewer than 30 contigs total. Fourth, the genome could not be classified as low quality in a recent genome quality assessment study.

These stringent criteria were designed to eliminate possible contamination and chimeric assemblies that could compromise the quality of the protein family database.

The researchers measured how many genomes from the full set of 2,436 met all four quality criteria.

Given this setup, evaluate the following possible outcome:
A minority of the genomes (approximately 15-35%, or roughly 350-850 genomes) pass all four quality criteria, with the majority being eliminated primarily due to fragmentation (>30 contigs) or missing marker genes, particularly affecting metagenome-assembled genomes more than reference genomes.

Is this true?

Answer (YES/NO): NO